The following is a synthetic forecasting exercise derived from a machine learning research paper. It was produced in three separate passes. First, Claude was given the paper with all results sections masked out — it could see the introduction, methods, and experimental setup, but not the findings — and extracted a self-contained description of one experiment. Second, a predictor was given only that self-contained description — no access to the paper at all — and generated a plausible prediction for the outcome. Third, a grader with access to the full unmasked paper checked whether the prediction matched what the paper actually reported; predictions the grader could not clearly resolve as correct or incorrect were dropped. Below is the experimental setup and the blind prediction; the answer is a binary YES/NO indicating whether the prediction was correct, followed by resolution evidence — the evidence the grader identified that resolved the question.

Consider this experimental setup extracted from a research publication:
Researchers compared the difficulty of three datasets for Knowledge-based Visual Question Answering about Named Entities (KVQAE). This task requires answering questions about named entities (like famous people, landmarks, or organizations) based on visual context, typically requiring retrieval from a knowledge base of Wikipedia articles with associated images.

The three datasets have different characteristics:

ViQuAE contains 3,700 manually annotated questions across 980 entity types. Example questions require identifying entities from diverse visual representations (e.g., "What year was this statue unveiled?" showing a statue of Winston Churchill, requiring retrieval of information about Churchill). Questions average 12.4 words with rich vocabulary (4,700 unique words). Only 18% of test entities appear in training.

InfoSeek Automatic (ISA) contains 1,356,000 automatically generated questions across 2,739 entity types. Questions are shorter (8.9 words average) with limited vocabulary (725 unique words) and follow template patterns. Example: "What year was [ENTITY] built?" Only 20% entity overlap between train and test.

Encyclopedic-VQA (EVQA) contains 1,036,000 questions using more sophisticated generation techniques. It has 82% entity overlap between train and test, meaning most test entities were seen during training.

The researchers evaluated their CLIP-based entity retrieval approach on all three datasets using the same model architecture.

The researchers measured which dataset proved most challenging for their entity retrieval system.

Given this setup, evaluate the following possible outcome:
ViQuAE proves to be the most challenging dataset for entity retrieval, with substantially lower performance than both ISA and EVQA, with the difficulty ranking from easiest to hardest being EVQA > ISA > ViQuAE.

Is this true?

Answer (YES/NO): NO